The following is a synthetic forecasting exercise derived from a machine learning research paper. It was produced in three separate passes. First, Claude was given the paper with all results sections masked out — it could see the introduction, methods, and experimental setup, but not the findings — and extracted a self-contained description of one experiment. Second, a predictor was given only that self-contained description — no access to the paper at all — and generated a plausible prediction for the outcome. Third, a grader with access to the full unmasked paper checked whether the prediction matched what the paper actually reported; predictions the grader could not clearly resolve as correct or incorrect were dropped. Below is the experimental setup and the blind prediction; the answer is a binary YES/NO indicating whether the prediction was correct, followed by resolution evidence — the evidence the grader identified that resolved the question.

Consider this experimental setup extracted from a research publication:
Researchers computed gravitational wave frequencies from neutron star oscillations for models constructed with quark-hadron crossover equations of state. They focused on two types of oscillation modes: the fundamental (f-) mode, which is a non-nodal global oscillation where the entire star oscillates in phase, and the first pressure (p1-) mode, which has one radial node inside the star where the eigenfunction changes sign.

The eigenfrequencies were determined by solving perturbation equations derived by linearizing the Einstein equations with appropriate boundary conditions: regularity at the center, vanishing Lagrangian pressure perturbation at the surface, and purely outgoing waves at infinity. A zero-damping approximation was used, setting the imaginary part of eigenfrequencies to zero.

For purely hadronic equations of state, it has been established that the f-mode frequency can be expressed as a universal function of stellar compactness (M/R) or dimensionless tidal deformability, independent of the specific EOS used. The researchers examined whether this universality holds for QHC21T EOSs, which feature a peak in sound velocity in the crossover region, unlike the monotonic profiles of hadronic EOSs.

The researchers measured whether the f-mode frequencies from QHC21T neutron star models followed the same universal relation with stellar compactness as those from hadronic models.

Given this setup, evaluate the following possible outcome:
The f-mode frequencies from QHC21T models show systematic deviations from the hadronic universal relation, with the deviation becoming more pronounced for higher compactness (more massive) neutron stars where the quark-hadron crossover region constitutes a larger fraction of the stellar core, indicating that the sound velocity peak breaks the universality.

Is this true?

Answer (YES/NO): NO